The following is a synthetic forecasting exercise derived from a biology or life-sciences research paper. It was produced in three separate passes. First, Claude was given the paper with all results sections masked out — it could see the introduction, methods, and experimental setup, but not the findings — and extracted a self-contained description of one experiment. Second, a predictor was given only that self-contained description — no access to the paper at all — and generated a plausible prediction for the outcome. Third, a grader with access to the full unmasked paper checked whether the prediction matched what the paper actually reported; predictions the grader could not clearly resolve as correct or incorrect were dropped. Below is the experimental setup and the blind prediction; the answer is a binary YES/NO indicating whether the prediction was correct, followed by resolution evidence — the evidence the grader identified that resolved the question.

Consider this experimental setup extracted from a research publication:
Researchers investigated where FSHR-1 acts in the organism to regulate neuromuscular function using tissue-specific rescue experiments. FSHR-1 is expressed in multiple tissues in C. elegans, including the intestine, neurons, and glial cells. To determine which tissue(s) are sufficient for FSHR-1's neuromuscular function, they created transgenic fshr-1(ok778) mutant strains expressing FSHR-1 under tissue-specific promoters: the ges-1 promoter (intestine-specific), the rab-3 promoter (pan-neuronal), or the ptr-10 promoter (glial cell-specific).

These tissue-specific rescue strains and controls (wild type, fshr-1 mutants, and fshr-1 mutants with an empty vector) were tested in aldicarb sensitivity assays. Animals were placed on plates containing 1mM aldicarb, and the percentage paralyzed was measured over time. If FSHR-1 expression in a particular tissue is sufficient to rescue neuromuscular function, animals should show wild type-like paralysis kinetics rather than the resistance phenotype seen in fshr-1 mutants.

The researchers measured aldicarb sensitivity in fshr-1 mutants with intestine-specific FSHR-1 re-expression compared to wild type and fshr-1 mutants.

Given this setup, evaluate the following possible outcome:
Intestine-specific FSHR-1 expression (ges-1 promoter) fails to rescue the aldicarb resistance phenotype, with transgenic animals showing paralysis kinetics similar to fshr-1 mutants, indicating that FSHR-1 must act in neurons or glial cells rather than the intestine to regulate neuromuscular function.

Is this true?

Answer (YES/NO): NO